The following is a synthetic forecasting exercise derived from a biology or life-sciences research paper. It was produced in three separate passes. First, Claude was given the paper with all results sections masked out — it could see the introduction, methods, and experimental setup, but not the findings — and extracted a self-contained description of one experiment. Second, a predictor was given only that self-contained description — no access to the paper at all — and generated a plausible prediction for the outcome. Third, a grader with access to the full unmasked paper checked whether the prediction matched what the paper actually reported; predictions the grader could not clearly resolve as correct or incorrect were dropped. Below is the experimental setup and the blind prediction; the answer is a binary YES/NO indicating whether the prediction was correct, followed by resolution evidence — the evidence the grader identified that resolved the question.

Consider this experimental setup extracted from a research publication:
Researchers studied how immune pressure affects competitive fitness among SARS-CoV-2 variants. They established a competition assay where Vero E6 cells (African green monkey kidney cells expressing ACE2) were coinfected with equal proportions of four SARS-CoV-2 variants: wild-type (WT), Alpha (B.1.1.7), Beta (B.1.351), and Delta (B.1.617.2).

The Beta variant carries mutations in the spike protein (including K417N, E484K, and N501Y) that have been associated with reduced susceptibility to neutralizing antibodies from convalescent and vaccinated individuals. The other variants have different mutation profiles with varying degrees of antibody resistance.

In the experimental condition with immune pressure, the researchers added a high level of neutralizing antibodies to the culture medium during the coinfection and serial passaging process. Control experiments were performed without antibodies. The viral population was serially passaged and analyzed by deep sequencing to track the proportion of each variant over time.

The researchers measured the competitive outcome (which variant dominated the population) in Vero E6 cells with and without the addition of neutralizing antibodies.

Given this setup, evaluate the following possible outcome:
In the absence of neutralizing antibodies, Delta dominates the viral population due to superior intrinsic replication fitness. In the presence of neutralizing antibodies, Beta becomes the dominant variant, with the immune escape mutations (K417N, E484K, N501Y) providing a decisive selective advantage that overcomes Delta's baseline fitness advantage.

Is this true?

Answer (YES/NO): NO